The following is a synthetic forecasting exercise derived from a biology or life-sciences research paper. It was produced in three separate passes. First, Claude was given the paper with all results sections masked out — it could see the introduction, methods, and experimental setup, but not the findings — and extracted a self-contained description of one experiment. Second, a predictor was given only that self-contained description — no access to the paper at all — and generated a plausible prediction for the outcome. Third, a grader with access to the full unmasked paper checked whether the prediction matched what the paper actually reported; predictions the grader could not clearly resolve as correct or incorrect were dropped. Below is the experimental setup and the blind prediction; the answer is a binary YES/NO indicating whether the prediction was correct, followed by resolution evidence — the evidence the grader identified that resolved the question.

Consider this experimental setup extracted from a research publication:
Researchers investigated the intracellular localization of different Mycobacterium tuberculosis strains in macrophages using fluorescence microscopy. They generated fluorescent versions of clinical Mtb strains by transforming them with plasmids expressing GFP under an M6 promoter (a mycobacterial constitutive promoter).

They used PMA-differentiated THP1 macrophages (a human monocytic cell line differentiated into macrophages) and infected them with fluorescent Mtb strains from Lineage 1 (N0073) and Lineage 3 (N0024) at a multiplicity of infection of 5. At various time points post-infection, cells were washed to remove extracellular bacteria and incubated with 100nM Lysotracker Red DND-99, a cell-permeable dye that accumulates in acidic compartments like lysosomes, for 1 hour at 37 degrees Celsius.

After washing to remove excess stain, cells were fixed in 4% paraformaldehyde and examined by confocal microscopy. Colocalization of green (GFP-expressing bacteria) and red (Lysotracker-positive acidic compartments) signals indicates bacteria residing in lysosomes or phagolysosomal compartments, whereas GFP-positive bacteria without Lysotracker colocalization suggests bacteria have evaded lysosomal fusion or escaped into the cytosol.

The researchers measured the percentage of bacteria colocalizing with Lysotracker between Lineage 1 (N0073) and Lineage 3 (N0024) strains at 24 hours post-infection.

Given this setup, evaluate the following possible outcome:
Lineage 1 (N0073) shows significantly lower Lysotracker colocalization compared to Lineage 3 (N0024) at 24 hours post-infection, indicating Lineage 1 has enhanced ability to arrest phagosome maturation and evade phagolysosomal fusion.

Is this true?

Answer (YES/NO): YES